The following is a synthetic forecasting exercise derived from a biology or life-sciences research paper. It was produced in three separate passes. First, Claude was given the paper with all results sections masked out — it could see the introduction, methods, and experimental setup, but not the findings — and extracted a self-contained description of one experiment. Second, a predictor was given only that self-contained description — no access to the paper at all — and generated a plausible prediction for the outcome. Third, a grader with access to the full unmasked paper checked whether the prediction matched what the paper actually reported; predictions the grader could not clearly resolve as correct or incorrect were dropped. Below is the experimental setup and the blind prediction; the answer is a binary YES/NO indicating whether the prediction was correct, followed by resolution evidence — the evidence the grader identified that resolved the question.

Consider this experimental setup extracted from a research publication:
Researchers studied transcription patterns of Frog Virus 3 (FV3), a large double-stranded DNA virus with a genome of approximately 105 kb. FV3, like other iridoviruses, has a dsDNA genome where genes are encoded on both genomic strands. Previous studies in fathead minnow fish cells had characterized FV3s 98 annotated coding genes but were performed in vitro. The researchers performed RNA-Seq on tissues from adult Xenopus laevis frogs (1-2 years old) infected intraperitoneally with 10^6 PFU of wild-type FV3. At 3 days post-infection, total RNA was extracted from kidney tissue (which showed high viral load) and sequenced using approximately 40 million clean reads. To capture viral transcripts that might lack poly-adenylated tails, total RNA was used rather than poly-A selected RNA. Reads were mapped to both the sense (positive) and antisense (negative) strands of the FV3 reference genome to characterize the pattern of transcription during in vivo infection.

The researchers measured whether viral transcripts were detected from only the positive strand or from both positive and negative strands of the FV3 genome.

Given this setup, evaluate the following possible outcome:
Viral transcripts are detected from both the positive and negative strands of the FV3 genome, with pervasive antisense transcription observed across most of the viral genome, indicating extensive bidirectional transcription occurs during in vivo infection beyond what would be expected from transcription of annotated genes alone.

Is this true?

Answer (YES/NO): NO